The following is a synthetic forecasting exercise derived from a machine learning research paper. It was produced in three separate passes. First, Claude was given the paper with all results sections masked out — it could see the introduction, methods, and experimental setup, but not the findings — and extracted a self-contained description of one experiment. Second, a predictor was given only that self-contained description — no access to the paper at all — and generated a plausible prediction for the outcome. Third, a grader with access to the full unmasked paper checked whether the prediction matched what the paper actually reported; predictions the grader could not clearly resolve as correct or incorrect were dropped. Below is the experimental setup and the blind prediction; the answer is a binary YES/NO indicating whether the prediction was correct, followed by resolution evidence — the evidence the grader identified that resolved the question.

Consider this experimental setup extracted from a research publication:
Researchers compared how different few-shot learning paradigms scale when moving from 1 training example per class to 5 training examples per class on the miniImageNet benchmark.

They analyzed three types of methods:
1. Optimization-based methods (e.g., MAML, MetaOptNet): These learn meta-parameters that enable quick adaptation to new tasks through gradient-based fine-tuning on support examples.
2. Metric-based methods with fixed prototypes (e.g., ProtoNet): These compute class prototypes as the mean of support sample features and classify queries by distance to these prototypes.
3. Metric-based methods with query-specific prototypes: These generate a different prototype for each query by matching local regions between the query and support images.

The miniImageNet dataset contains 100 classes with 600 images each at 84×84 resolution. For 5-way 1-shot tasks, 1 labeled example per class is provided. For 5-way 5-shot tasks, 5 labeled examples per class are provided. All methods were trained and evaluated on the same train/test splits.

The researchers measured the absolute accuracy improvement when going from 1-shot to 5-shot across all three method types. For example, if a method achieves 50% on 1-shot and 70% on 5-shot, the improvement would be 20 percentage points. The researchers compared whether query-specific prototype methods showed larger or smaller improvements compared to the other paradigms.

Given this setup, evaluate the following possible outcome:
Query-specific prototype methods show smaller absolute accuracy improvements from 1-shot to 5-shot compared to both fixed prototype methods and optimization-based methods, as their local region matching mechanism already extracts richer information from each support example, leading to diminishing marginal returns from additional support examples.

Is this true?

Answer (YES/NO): NO